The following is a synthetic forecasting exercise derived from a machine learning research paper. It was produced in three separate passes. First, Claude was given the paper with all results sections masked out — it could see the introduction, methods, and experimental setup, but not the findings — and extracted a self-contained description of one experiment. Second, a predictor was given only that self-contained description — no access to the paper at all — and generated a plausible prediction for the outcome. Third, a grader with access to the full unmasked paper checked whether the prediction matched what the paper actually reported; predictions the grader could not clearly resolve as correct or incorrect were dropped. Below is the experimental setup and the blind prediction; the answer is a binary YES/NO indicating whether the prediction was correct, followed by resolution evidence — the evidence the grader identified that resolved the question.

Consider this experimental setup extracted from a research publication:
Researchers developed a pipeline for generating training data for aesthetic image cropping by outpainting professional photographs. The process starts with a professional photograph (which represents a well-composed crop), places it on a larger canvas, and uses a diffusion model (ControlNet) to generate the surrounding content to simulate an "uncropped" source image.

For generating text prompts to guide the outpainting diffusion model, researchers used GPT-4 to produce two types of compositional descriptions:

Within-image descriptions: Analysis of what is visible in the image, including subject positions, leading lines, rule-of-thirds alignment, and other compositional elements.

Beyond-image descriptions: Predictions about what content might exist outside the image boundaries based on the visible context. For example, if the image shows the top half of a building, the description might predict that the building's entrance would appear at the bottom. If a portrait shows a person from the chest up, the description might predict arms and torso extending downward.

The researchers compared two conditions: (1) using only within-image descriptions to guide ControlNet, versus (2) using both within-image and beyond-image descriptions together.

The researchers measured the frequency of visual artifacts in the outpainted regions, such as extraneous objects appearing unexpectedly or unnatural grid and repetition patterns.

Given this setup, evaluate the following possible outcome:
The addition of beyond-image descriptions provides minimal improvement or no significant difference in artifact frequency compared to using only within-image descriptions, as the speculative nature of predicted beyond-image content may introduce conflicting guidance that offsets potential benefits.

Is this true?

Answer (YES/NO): NO